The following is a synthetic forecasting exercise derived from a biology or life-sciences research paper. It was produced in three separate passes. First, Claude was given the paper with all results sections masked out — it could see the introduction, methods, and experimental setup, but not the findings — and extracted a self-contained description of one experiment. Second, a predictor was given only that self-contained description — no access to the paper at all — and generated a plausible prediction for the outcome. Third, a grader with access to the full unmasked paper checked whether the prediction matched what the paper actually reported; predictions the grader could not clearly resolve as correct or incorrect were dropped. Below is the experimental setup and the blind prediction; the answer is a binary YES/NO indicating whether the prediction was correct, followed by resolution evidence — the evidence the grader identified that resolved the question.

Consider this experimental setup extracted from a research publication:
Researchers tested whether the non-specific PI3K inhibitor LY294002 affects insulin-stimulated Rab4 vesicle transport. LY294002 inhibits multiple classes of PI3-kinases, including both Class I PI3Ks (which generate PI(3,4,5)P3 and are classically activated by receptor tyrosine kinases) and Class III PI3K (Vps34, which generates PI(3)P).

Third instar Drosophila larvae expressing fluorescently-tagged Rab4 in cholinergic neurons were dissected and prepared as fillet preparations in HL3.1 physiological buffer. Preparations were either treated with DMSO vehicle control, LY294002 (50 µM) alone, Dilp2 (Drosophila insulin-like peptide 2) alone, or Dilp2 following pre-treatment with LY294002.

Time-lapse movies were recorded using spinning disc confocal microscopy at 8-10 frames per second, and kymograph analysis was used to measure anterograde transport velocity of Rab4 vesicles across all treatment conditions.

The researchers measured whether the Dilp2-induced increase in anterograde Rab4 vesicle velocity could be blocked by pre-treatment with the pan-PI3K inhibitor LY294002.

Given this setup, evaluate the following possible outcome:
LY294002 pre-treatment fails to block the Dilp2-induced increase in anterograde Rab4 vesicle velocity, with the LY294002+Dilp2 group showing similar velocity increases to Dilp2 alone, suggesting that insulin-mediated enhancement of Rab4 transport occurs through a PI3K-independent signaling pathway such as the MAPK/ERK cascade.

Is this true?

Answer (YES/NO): NO